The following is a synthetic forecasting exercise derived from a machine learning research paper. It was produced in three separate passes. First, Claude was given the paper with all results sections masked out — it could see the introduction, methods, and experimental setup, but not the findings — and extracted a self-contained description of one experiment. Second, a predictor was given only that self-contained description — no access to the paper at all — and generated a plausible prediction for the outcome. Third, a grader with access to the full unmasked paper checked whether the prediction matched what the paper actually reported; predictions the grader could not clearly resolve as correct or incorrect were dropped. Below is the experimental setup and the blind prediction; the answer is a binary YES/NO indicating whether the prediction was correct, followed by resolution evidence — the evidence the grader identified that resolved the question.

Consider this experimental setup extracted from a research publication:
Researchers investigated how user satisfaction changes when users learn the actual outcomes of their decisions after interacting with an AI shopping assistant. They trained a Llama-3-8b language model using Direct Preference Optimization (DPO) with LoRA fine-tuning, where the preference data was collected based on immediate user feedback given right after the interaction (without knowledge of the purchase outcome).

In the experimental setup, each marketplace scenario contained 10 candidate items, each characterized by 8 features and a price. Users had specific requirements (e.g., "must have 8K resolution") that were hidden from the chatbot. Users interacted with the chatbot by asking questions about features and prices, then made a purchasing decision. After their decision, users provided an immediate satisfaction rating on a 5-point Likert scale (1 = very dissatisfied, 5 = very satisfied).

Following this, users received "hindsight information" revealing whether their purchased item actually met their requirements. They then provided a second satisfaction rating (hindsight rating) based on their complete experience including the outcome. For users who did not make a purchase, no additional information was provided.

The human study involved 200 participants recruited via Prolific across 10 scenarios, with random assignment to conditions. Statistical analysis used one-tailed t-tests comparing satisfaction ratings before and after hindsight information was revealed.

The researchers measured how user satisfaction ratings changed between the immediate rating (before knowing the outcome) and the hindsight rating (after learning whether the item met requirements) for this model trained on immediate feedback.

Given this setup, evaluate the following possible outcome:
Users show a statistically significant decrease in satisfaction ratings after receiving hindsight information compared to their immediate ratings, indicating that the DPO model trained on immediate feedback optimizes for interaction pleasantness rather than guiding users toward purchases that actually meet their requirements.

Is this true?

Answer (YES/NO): YES